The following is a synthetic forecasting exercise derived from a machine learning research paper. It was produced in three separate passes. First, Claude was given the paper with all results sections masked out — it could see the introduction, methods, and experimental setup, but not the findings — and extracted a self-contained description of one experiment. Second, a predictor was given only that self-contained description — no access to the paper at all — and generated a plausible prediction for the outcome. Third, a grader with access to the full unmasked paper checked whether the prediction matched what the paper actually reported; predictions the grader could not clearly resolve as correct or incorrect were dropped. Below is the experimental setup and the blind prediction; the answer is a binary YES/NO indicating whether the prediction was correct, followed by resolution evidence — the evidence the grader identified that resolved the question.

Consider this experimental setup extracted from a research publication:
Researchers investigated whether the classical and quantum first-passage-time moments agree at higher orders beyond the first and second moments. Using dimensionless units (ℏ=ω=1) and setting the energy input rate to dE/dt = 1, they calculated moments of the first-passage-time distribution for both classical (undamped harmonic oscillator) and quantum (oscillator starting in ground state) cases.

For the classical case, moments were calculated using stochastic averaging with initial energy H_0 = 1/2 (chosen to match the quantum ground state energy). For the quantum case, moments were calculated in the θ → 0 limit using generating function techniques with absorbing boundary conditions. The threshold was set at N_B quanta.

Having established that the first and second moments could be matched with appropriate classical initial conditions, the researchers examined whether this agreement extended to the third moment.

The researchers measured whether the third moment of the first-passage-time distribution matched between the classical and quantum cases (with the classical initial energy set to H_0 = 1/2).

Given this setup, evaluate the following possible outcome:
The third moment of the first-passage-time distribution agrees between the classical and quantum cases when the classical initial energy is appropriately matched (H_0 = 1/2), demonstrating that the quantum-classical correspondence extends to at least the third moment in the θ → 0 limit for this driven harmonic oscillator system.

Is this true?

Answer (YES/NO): NO